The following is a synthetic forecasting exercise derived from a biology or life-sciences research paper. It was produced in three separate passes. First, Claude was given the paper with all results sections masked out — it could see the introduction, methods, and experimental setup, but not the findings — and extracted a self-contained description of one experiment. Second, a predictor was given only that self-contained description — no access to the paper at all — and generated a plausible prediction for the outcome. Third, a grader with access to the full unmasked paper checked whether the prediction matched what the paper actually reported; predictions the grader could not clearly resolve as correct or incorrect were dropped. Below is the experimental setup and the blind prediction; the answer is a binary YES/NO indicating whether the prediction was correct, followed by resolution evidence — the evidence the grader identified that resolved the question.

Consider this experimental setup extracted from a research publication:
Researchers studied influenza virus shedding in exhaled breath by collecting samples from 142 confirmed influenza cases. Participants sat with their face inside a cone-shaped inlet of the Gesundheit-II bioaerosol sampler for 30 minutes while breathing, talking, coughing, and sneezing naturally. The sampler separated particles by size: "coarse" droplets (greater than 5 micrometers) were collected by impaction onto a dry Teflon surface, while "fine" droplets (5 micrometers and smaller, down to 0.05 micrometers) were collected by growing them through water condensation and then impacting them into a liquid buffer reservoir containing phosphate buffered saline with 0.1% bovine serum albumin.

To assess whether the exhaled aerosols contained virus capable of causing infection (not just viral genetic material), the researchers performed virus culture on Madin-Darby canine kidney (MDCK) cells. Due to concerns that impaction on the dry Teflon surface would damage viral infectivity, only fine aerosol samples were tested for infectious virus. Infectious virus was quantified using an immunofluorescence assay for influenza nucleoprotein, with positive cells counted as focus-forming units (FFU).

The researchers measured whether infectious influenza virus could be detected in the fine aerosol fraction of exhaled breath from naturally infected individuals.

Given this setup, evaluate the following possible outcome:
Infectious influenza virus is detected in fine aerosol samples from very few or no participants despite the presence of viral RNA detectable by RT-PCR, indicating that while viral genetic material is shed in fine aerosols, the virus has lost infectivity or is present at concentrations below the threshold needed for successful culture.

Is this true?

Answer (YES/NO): NO